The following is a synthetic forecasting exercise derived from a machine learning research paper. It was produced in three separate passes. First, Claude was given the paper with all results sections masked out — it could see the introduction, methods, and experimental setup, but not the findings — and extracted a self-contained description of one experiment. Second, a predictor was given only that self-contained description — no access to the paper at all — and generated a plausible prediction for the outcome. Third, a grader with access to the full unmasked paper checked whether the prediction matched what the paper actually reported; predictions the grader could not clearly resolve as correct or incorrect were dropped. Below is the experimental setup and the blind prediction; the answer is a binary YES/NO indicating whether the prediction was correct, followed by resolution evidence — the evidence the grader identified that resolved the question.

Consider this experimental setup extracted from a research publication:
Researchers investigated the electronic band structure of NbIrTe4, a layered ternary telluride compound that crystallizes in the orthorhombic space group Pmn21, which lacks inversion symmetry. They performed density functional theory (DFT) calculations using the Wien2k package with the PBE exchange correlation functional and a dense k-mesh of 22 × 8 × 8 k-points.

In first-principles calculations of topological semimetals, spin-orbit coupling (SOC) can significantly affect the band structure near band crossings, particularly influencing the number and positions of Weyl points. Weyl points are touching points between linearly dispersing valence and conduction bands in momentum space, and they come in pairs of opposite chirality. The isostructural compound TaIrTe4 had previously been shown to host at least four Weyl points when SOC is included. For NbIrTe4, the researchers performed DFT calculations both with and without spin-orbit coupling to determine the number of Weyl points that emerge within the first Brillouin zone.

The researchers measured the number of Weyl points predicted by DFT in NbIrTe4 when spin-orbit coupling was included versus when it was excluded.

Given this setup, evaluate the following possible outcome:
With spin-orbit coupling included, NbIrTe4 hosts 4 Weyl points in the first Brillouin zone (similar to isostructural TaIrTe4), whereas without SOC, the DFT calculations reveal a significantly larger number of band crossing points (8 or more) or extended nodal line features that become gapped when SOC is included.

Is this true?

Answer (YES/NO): NO